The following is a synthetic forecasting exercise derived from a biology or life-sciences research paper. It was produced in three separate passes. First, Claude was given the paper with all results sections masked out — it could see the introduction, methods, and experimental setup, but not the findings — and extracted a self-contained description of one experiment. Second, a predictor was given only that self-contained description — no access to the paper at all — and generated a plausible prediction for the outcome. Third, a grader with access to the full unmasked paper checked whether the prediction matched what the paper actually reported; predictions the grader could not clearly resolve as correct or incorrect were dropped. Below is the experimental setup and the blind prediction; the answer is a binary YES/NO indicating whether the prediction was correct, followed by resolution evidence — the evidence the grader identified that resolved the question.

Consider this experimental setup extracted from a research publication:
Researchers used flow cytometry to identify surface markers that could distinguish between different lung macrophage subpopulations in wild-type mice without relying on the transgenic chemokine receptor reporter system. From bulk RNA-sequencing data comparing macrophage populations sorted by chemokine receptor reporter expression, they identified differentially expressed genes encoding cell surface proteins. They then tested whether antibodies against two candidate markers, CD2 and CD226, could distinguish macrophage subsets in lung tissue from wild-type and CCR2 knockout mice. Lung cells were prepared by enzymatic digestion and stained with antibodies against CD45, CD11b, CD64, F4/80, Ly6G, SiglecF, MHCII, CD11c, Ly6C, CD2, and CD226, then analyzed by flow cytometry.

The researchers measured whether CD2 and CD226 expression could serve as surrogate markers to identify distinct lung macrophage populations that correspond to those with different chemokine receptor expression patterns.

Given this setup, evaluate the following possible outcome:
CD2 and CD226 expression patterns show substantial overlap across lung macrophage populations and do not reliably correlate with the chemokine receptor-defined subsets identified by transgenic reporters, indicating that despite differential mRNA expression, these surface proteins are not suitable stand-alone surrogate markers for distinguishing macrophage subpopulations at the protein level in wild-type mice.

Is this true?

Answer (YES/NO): NO